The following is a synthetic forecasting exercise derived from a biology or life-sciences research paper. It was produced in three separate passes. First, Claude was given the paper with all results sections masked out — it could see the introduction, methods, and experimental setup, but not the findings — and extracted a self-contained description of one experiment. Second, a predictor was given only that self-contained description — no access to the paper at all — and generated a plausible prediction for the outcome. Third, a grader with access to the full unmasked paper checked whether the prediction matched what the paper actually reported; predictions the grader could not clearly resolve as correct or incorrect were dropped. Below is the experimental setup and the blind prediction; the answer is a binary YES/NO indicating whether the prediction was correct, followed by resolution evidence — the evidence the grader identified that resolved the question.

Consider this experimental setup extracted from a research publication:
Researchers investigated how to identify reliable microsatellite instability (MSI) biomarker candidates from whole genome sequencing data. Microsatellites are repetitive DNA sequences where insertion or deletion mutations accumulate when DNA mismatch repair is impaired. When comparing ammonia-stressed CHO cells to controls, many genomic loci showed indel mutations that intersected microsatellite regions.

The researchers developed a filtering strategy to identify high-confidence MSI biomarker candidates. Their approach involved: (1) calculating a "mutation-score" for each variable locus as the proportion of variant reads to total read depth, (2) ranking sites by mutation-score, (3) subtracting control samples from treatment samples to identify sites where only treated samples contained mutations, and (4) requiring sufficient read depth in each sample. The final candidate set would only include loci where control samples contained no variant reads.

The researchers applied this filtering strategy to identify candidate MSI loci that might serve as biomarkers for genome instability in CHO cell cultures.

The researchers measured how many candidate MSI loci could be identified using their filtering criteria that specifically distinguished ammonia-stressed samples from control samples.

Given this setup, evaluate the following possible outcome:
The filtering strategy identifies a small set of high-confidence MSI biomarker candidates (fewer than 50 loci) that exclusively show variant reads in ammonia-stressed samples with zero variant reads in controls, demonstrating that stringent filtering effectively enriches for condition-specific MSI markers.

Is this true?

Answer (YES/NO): NO